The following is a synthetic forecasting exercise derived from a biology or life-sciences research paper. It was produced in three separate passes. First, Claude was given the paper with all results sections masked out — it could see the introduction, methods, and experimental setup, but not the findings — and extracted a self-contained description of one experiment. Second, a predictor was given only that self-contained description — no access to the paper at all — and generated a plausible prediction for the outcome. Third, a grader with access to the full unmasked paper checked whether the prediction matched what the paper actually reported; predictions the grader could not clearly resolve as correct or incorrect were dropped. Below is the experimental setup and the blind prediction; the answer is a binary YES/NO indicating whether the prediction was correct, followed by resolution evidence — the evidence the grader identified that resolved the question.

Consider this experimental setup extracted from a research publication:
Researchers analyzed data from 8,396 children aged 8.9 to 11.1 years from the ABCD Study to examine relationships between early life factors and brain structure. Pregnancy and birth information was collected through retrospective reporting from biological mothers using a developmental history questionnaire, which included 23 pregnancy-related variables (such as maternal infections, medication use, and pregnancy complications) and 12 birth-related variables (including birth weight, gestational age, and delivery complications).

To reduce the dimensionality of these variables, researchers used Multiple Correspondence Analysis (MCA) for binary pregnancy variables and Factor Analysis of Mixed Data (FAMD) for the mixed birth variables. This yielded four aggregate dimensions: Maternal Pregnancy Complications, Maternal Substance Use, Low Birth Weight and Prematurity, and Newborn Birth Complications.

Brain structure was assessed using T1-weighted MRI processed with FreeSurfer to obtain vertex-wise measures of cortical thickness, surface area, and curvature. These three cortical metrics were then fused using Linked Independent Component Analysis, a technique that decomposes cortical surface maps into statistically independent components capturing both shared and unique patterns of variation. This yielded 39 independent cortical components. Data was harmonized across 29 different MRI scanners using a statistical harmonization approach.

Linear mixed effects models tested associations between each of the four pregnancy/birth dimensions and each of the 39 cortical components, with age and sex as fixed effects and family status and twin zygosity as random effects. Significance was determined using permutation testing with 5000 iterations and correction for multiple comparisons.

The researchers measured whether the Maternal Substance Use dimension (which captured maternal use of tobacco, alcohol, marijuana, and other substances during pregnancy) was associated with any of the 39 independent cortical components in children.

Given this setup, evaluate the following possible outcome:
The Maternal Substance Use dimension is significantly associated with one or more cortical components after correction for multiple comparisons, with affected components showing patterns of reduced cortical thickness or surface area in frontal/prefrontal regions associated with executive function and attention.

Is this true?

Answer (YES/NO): NO